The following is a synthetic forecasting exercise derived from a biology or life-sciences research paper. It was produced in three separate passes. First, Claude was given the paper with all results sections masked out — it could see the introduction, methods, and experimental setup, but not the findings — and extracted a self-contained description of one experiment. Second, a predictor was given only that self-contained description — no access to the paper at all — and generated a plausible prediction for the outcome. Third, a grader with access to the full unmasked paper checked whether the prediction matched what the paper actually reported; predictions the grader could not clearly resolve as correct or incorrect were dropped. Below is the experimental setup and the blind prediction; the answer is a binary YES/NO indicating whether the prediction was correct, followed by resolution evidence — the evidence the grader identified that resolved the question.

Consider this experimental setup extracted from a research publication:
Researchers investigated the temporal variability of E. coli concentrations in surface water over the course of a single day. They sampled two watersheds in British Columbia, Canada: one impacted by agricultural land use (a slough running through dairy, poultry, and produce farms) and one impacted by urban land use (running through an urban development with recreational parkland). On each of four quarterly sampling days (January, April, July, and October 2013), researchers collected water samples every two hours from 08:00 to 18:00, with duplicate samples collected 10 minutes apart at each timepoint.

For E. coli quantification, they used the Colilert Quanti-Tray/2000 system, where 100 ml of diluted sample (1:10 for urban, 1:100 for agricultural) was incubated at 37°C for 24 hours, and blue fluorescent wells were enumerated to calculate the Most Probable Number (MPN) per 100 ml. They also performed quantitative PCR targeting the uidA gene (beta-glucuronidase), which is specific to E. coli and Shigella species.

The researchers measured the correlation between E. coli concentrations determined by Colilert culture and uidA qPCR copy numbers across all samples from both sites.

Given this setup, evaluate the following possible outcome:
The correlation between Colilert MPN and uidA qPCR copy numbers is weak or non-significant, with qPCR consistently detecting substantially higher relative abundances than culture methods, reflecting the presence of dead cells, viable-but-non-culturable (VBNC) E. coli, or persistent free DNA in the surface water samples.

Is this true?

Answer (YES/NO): NO